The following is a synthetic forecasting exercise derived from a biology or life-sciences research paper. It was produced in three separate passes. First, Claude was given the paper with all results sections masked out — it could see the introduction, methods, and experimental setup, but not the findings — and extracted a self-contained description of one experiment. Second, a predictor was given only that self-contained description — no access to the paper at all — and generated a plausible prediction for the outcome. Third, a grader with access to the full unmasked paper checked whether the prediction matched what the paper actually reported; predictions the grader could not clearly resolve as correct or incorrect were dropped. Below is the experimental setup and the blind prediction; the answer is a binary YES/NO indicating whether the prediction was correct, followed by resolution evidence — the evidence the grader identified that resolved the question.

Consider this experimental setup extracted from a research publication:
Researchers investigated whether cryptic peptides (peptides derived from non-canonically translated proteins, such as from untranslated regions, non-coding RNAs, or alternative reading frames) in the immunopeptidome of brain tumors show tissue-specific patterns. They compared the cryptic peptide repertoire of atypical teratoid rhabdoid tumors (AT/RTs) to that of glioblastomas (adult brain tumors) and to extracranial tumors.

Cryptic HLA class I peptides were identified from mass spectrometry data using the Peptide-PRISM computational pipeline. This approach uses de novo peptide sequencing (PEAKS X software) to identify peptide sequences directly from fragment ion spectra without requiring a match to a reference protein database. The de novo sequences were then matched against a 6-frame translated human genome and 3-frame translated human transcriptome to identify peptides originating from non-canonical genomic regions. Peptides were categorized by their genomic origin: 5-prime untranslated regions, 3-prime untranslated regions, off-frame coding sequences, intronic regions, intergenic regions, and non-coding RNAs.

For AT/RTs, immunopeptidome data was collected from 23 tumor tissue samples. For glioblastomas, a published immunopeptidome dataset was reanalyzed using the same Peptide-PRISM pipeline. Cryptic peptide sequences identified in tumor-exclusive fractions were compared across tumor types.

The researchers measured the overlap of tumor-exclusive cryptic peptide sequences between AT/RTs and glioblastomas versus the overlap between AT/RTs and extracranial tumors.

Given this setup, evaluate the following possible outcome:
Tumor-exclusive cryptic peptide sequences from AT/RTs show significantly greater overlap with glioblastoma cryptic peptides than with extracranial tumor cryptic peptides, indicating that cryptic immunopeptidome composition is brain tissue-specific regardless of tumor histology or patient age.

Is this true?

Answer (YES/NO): YES